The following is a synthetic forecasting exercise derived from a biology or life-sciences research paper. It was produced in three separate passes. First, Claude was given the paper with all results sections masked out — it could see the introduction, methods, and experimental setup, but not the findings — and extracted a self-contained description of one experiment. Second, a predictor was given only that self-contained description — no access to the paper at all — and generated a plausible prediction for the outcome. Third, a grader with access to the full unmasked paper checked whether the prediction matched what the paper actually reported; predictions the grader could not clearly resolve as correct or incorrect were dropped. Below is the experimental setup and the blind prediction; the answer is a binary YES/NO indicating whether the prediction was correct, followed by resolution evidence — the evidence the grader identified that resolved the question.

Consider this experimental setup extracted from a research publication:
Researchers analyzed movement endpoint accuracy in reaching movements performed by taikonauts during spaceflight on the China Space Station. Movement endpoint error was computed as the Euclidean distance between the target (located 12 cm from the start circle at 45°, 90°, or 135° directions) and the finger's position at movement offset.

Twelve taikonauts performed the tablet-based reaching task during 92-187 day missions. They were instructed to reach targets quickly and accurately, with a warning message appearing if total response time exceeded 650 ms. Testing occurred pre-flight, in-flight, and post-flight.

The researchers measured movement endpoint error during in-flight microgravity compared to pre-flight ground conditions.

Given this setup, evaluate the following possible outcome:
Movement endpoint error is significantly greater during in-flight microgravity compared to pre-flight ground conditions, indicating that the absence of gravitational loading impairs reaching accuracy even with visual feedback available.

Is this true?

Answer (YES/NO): NO